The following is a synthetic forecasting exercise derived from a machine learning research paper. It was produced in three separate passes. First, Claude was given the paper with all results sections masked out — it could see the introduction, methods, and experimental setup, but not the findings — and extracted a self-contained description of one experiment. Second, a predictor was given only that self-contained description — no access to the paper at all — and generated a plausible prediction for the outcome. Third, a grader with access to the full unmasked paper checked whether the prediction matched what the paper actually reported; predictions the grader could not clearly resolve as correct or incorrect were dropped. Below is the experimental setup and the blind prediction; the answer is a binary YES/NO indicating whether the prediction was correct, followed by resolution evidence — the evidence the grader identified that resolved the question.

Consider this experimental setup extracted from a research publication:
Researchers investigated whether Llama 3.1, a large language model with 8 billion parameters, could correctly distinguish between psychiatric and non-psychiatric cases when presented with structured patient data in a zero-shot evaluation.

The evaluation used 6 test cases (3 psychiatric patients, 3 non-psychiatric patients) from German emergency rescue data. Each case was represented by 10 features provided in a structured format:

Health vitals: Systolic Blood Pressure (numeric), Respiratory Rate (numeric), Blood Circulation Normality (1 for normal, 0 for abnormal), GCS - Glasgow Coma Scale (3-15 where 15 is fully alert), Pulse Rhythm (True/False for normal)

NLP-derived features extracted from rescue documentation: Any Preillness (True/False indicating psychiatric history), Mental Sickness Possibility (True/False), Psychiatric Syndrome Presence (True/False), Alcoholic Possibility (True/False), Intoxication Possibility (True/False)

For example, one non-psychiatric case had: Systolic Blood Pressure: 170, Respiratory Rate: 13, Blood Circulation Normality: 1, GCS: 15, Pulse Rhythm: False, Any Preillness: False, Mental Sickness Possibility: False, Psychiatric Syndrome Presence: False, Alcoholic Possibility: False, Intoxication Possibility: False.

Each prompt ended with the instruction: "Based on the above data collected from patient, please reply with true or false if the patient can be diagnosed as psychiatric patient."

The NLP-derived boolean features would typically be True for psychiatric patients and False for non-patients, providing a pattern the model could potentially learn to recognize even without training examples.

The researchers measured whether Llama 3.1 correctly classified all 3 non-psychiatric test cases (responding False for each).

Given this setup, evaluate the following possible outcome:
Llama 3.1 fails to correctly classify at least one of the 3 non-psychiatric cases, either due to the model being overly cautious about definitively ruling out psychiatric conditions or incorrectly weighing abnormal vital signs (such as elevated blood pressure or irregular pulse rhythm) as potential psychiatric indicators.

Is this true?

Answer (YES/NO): NO